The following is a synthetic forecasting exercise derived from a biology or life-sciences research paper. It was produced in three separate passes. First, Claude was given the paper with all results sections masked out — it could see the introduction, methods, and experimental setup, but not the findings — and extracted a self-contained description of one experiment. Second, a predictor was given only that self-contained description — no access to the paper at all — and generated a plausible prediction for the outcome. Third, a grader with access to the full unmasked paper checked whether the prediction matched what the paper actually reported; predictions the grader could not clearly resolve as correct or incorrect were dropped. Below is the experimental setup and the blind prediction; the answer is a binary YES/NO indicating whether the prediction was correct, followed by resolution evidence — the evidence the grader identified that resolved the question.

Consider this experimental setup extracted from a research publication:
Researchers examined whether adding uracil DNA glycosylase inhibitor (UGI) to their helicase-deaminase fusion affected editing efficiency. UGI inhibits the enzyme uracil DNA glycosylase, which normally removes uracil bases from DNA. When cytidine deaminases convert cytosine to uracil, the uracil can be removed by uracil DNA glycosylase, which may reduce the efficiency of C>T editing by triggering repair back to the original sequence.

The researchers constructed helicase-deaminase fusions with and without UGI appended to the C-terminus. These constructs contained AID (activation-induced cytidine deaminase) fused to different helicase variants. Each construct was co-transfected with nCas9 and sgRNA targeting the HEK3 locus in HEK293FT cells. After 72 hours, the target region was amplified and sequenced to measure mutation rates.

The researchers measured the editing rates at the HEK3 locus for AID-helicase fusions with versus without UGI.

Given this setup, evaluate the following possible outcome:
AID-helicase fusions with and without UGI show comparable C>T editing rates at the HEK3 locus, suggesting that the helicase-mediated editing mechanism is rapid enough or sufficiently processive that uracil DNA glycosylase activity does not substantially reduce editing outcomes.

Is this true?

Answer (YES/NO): NO